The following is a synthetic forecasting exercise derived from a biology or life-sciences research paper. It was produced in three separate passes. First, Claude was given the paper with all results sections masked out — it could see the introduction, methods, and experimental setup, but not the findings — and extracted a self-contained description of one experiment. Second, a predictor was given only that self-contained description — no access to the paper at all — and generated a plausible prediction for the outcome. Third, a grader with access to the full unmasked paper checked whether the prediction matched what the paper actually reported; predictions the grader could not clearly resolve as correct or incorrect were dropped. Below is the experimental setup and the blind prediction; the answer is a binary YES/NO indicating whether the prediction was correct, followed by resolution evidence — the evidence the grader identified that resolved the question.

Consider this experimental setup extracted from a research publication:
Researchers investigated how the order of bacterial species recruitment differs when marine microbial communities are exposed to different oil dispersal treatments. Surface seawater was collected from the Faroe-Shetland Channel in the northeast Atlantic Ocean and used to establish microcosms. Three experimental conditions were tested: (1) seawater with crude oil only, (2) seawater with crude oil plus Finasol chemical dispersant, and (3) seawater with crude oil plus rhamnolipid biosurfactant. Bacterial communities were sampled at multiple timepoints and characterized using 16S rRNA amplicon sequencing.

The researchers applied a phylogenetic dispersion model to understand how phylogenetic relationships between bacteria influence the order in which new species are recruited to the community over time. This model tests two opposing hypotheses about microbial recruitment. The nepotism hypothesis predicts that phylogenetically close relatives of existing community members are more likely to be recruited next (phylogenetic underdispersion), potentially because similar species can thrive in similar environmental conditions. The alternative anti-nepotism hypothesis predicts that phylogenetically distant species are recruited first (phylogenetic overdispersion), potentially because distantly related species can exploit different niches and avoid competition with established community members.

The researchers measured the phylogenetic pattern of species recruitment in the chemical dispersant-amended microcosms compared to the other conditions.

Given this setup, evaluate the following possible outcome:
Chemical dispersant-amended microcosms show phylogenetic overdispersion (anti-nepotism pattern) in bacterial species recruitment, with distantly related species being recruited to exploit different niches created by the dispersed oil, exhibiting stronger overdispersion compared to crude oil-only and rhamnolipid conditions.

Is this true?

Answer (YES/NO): YES